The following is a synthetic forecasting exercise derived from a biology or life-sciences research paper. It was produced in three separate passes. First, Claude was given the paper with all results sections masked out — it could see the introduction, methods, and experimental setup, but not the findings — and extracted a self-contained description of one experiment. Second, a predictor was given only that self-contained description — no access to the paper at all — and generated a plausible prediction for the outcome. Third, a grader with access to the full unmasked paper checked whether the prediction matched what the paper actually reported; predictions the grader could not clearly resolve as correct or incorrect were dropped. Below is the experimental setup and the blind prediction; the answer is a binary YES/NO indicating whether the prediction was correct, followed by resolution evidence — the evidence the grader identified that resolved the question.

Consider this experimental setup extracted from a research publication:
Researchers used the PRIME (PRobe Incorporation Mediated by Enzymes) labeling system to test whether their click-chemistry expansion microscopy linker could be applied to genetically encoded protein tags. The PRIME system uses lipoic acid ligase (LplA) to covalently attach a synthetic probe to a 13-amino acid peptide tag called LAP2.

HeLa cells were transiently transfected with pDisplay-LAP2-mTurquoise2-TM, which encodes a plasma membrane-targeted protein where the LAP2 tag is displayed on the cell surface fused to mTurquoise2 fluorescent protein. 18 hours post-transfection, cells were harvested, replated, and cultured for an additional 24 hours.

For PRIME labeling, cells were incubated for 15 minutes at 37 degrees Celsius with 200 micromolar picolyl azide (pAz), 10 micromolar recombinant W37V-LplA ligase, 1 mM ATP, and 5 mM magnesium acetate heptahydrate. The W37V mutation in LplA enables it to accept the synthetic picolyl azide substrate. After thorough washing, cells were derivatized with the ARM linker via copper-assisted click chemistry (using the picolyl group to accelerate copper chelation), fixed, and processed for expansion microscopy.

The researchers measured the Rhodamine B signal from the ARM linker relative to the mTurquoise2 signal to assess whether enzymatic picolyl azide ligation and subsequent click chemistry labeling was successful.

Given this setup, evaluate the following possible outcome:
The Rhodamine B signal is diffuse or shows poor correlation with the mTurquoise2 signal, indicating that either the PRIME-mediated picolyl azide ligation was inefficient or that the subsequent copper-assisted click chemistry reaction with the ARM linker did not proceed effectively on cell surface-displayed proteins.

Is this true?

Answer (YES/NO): NO